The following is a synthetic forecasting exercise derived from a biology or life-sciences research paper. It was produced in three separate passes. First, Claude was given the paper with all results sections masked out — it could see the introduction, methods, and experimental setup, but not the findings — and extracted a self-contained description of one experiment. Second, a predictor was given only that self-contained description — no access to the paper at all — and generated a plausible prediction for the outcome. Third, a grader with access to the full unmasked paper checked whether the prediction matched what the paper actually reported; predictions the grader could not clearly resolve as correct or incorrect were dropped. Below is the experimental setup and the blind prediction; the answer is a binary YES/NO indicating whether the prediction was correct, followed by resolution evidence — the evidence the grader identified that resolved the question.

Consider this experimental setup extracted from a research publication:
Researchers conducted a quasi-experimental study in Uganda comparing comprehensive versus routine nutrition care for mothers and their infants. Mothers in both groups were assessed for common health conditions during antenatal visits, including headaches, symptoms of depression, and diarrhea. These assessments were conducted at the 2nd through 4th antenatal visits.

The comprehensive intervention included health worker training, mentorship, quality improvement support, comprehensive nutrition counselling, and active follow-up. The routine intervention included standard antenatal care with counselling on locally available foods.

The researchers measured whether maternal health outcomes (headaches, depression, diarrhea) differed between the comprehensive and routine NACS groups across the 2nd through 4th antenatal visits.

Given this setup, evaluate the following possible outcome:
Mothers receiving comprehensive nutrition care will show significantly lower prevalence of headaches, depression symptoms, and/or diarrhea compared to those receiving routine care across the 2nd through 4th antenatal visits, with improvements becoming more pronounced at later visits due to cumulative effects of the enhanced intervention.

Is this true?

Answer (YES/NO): NO